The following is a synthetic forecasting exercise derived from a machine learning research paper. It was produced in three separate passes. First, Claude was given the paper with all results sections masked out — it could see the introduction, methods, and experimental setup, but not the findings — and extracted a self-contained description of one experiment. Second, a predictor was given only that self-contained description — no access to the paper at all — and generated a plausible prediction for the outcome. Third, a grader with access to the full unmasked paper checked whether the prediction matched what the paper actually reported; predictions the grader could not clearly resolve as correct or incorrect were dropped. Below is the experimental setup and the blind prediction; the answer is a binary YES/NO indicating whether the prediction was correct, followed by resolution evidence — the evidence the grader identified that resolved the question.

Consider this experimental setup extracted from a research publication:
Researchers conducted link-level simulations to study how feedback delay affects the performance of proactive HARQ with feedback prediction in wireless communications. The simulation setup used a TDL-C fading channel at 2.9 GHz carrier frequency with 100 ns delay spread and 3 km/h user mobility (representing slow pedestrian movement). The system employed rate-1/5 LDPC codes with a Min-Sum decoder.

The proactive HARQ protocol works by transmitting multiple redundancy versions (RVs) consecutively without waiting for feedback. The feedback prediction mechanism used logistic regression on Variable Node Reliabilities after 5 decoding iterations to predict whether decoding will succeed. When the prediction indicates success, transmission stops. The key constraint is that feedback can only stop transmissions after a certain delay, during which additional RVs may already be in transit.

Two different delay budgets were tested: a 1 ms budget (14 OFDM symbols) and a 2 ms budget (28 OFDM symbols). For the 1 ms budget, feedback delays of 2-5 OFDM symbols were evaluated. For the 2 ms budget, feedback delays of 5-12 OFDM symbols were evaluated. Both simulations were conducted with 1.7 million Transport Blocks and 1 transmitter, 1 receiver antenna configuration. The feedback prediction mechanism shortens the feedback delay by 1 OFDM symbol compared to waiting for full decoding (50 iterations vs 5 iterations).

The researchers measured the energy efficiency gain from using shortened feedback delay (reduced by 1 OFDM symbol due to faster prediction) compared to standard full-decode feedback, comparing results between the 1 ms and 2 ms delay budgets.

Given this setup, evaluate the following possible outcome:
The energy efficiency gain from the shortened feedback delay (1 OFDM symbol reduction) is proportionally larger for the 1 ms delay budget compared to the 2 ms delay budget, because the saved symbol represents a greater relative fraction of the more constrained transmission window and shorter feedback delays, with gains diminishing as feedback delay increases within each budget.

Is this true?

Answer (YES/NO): YES